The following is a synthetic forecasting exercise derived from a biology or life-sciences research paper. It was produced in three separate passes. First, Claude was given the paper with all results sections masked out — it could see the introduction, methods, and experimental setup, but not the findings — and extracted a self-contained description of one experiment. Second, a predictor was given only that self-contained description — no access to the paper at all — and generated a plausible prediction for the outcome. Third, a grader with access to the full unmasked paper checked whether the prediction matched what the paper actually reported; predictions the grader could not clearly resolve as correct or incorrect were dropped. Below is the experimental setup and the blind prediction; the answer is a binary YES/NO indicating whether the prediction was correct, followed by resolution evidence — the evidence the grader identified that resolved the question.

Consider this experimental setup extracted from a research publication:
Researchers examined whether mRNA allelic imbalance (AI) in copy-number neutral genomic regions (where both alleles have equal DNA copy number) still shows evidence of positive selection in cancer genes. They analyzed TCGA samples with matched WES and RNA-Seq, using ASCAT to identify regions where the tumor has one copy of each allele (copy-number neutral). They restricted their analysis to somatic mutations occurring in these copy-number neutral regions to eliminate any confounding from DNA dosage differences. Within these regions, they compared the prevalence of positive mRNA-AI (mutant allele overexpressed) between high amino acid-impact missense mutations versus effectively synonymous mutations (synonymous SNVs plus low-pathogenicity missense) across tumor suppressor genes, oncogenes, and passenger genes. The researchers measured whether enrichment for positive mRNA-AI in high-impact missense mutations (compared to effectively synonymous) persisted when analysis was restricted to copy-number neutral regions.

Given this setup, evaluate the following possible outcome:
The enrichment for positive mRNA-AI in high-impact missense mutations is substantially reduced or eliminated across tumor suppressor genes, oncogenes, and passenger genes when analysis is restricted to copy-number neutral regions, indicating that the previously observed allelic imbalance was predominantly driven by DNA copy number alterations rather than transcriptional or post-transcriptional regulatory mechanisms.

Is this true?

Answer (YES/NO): NO